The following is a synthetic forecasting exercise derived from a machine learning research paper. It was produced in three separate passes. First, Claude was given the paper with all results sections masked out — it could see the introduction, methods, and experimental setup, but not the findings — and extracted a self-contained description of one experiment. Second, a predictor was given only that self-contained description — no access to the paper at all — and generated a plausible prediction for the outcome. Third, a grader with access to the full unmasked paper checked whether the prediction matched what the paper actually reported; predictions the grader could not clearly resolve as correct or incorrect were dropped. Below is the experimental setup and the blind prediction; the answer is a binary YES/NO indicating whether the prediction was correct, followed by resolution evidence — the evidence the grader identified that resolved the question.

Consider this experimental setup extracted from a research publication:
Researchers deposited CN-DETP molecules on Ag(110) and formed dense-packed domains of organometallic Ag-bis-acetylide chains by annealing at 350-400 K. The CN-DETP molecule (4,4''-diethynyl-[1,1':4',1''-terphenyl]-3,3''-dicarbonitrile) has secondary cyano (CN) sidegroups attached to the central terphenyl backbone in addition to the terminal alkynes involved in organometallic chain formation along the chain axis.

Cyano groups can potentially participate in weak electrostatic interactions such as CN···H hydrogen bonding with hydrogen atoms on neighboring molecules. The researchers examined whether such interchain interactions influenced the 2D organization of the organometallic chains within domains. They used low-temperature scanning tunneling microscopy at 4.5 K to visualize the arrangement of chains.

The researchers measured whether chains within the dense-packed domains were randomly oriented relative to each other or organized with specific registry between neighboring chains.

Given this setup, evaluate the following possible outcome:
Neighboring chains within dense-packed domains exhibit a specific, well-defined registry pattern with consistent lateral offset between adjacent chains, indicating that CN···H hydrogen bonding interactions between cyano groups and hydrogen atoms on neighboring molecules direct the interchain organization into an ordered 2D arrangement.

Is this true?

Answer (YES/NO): YES